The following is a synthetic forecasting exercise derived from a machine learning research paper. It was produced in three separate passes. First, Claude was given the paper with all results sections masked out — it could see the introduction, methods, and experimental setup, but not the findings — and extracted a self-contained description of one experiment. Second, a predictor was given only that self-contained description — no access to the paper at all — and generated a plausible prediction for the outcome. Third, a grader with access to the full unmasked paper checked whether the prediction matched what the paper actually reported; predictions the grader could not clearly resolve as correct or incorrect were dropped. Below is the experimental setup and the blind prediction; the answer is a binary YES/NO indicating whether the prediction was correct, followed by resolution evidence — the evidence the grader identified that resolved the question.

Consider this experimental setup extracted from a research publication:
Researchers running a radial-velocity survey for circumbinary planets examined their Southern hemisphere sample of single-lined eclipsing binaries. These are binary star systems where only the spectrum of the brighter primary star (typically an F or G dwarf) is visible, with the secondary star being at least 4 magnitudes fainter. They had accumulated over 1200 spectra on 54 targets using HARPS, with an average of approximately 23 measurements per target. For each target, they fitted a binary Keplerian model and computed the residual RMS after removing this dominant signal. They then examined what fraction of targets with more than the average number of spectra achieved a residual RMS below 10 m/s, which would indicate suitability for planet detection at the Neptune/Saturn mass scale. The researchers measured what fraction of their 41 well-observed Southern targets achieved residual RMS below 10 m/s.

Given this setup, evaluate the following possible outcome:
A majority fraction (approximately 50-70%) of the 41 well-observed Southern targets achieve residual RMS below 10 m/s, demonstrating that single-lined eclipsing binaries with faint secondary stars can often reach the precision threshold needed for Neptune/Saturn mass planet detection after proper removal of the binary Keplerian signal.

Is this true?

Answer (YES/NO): NO